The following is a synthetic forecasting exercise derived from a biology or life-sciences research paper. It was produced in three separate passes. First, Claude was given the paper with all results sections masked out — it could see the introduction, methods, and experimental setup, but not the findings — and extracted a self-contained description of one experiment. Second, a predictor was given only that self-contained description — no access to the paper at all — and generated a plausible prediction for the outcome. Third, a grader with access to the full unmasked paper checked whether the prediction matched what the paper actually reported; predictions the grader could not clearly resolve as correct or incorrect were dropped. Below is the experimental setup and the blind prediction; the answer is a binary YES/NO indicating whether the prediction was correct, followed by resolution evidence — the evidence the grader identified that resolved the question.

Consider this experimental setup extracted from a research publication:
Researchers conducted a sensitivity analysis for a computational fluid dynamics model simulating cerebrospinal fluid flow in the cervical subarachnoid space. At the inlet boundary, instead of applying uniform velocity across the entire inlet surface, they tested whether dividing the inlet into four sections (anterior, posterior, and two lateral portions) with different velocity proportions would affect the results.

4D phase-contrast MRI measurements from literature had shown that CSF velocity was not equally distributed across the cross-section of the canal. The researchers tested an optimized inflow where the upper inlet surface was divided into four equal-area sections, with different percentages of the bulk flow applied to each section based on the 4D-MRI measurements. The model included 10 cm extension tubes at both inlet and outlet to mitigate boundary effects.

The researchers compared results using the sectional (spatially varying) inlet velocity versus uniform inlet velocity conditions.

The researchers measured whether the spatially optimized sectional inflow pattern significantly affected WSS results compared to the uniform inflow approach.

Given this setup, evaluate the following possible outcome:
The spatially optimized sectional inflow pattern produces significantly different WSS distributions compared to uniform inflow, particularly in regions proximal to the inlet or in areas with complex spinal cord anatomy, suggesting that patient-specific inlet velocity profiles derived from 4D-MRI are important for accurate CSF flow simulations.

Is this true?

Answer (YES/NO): NO